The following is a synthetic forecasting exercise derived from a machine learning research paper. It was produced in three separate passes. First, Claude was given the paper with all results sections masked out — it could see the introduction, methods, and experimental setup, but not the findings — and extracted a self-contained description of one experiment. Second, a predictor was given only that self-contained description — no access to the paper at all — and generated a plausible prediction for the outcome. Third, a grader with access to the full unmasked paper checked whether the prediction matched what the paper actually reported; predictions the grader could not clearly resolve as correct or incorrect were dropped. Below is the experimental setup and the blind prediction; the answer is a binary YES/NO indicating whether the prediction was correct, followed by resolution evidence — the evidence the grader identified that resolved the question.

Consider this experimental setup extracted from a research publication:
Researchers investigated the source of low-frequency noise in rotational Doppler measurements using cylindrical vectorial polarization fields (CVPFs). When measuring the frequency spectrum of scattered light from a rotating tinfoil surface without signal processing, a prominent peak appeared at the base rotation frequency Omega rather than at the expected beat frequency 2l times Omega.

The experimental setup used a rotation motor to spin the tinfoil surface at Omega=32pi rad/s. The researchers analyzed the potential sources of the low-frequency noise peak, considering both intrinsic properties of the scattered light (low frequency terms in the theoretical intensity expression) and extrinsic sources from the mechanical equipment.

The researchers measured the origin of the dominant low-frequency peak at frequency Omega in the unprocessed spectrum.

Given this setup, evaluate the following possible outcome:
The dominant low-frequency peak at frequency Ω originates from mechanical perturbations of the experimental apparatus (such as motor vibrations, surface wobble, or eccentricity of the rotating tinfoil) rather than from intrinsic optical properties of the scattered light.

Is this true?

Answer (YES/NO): YES